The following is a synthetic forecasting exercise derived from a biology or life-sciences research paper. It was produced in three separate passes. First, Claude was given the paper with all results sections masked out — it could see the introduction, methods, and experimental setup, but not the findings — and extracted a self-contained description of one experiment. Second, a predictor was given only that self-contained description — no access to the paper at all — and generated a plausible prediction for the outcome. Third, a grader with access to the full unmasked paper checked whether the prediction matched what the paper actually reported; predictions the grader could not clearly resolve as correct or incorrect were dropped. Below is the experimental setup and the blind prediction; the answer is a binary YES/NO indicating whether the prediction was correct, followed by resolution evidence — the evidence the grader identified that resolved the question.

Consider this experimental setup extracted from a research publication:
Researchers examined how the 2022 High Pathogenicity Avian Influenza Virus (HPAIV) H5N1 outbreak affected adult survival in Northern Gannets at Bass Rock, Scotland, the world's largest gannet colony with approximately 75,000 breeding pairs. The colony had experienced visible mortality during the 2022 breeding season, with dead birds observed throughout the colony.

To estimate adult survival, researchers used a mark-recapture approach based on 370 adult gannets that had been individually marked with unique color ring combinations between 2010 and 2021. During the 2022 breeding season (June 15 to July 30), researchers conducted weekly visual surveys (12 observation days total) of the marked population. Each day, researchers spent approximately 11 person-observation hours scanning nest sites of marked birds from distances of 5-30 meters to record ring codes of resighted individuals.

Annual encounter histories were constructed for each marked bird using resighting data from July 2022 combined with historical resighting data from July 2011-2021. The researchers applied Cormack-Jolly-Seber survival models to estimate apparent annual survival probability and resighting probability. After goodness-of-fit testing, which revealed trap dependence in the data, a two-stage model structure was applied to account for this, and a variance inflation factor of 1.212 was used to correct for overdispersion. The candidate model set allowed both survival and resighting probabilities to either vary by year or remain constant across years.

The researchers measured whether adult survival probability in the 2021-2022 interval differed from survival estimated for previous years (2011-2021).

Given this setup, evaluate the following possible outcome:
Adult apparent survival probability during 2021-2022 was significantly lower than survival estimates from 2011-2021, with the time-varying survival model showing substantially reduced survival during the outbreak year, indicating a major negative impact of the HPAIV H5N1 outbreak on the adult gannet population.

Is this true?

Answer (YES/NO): YES